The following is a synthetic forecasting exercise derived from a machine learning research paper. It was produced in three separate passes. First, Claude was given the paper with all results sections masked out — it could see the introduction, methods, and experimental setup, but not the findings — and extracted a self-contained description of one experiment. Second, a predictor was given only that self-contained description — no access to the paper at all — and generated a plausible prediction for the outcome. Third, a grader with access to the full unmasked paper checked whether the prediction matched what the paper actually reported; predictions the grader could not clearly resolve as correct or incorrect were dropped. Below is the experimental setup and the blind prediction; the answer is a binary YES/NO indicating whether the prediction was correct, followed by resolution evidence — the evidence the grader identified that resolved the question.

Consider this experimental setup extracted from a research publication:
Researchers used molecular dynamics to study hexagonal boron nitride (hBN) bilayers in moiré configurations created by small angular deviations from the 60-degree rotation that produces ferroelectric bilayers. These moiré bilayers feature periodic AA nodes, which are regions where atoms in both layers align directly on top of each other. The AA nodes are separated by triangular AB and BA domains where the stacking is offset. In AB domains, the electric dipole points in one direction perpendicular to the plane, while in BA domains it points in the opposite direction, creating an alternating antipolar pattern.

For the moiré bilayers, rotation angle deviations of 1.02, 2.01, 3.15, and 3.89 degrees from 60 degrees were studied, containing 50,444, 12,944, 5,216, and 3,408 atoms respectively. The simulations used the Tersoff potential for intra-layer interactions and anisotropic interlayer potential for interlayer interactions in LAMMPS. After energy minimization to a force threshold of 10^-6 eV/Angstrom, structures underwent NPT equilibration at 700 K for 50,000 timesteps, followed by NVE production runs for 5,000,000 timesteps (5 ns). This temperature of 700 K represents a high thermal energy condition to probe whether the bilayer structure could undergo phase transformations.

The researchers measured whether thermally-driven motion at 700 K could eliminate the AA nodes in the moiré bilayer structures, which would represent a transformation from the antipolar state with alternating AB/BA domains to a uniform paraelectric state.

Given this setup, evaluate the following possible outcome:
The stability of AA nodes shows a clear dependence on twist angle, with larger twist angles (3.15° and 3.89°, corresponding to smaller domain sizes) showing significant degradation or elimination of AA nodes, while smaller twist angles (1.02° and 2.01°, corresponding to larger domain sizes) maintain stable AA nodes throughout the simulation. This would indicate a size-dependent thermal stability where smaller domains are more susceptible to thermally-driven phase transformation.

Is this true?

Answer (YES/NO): NO